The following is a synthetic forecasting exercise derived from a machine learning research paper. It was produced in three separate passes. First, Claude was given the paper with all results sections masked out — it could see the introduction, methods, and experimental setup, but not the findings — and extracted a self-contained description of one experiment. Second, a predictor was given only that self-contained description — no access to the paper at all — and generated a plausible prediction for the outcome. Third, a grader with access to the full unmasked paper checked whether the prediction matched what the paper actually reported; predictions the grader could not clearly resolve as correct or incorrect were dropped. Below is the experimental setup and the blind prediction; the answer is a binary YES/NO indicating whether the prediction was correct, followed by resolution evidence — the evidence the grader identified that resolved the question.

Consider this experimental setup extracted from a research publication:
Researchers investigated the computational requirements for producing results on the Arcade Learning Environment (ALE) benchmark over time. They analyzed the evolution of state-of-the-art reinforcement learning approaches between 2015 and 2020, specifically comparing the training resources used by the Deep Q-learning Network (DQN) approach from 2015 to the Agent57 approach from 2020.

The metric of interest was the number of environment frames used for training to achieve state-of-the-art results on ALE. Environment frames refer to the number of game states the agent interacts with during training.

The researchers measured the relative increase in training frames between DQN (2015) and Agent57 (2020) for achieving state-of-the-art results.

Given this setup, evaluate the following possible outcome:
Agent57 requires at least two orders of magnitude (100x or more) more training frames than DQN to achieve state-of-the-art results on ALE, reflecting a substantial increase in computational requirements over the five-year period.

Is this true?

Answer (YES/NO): YES